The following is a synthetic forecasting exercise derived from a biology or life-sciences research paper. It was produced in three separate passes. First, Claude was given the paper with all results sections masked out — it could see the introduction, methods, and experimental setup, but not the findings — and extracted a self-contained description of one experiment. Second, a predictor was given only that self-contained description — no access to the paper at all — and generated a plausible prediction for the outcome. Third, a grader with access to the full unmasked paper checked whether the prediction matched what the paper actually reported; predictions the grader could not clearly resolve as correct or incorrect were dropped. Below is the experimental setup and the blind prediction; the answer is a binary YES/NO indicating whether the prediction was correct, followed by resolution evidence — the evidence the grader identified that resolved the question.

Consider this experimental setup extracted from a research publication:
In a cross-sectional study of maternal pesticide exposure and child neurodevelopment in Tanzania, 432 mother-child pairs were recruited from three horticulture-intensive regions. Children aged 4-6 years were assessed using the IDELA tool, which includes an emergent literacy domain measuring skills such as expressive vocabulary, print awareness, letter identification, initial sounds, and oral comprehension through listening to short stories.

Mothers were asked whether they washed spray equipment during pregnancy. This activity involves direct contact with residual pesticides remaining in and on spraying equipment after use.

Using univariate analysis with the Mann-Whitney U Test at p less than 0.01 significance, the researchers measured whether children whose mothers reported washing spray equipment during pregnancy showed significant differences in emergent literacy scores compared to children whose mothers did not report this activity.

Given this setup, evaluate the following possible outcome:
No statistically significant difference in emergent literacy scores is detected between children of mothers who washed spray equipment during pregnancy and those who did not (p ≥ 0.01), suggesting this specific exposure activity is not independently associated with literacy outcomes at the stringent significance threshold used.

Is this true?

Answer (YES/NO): YES